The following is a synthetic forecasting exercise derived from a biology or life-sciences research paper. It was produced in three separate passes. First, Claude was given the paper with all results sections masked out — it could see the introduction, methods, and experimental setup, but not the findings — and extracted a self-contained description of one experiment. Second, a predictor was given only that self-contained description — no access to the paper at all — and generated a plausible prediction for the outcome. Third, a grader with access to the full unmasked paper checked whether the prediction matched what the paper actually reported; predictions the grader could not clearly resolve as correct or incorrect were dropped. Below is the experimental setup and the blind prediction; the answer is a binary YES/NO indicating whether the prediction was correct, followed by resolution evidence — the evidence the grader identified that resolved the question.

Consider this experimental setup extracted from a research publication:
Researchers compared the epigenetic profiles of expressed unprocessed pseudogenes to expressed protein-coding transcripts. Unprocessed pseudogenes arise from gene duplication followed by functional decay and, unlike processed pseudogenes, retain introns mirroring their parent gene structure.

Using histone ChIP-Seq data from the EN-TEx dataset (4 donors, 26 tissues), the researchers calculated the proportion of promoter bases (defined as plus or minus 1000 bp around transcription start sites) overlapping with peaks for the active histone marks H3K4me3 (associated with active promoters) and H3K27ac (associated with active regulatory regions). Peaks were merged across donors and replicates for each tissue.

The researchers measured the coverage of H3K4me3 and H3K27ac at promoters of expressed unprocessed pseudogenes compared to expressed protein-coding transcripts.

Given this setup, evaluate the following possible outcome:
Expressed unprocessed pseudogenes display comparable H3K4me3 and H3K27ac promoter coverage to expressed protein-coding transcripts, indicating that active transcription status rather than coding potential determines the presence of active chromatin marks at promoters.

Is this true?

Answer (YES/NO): YES